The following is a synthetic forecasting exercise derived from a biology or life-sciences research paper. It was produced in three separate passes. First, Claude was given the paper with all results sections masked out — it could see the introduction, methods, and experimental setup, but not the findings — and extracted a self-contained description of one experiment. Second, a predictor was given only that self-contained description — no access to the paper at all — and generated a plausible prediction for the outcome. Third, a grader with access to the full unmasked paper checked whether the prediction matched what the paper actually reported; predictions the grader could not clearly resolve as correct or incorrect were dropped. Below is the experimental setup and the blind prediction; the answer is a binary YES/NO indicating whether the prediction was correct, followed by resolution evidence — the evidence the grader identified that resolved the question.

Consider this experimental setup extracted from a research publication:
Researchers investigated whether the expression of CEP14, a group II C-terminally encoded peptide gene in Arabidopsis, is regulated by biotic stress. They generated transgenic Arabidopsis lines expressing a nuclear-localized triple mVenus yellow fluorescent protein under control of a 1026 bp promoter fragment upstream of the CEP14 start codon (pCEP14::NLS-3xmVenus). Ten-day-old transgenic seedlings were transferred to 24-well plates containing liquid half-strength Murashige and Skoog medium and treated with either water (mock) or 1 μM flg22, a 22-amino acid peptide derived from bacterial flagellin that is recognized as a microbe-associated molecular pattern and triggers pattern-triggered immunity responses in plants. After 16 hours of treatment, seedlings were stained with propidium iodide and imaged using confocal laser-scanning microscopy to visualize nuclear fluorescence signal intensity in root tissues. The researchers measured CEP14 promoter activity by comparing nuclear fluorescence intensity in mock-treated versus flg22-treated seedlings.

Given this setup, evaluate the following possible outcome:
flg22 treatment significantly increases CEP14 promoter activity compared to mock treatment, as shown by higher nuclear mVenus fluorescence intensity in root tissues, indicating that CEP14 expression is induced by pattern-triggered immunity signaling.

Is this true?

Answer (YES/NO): NO